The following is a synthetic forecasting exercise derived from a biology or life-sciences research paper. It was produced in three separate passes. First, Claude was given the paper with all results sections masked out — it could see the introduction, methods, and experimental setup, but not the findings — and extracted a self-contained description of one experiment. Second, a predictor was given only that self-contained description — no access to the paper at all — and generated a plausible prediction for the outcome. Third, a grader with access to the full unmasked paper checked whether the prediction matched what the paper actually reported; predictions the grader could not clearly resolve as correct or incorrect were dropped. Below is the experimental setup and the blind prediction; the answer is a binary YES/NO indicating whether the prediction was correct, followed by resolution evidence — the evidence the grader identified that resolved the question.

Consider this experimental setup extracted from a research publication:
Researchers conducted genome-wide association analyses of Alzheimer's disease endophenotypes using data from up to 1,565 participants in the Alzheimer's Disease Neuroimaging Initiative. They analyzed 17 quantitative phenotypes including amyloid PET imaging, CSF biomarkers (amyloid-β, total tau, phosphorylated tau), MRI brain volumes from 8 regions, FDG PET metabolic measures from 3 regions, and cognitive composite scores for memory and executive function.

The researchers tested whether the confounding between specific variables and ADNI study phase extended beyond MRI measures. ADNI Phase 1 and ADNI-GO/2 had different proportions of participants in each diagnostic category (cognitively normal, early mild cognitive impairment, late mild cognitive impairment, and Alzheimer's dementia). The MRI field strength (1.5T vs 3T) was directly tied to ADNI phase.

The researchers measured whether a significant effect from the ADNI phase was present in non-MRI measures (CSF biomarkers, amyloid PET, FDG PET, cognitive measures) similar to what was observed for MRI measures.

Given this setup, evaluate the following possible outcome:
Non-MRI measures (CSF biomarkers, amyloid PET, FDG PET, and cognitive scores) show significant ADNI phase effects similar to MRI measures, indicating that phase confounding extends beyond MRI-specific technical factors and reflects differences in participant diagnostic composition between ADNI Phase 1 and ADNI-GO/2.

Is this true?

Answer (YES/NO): NO